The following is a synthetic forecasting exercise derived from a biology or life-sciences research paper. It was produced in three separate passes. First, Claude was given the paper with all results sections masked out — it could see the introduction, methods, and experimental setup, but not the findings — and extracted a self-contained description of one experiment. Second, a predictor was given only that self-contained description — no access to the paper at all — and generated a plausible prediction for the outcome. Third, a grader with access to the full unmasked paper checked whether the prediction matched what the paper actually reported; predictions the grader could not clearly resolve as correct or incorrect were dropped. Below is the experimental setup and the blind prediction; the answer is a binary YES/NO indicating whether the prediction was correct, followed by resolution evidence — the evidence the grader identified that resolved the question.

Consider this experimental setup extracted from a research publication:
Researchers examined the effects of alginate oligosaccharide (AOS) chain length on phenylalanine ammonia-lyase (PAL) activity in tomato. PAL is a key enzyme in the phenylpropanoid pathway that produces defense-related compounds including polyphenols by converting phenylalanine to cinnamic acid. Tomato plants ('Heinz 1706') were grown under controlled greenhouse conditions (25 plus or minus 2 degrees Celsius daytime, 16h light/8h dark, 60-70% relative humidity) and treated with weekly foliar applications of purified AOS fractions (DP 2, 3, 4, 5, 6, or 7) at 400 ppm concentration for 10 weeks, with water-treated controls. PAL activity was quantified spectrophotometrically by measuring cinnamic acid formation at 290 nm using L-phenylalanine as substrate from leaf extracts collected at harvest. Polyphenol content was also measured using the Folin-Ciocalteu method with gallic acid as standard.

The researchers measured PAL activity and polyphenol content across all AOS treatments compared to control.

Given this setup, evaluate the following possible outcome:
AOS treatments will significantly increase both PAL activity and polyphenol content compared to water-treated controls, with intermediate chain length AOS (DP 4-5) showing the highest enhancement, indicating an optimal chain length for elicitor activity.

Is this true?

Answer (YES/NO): NO